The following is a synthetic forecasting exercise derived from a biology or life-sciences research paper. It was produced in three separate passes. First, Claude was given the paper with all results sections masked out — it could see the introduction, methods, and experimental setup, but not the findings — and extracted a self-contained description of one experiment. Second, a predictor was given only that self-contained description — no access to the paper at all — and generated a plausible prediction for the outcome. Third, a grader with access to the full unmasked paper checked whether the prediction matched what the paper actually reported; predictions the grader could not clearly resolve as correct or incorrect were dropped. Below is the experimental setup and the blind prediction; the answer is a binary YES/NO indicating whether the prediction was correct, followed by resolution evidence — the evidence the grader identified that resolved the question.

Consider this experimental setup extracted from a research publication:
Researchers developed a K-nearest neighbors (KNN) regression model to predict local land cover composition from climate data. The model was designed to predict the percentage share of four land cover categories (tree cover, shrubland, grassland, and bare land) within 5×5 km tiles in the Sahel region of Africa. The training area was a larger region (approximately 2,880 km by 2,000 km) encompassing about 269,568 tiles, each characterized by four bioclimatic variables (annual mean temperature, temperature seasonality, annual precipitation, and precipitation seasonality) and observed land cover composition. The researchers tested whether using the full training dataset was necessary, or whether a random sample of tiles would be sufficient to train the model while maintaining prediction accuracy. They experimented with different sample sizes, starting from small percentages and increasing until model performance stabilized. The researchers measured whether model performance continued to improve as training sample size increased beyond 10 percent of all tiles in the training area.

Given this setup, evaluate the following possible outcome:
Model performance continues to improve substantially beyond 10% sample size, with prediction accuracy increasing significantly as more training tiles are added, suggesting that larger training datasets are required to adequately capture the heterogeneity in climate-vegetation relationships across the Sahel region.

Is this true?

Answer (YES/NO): NO